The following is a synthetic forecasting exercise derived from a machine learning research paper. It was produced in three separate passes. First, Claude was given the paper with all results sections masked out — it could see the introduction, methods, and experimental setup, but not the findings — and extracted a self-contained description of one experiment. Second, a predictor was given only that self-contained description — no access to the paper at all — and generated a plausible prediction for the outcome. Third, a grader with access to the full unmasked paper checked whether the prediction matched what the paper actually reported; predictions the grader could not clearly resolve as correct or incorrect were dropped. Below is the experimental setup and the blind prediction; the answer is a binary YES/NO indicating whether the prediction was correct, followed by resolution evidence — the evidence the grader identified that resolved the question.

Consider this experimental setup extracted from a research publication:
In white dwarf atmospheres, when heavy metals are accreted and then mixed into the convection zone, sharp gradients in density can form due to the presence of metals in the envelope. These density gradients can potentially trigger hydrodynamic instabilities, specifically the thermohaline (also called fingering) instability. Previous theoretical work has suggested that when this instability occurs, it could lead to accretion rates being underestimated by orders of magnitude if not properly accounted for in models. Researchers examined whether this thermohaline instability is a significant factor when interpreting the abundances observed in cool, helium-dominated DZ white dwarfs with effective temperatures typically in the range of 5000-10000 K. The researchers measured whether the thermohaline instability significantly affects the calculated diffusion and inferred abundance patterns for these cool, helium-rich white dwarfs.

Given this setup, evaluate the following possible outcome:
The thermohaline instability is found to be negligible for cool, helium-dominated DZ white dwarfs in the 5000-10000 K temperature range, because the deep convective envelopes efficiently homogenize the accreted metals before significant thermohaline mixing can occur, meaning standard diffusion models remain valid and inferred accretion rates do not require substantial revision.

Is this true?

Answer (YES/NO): NO